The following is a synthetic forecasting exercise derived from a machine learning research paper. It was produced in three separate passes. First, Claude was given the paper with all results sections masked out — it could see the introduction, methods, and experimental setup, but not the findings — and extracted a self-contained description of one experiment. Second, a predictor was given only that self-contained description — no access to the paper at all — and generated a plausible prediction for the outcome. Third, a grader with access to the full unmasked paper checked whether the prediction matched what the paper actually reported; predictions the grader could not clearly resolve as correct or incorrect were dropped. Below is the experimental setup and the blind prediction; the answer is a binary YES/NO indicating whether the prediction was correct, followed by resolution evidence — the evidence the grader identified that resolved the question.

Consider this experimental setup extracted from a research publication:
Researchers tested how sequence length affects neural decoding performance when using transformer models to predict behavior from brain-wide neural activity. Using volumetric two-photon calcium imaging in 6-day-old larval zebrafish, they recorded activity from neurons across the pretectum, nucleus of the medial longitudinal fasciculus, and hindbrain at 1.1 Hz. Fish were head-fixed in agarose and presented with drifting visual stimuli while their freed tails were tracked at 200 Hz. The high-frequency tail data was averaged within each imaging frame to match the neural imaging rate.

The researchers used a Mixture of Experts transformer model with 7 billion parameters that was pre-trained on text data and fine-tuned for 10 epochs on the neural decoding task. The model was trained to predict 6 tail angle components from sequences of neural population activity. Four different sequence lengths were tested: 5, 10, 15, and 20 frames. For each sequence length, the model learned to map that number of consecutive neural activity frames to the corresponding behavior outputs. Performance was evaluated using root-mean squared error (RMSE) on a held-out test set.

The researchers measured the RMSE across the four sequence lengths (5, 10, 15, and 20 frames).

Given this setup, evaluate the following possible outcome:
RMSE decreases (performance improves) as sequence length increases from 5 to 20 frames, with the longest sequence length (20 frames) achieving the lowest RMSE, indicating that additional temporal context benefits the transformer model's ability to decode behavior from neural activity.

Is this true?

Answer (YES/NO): NO